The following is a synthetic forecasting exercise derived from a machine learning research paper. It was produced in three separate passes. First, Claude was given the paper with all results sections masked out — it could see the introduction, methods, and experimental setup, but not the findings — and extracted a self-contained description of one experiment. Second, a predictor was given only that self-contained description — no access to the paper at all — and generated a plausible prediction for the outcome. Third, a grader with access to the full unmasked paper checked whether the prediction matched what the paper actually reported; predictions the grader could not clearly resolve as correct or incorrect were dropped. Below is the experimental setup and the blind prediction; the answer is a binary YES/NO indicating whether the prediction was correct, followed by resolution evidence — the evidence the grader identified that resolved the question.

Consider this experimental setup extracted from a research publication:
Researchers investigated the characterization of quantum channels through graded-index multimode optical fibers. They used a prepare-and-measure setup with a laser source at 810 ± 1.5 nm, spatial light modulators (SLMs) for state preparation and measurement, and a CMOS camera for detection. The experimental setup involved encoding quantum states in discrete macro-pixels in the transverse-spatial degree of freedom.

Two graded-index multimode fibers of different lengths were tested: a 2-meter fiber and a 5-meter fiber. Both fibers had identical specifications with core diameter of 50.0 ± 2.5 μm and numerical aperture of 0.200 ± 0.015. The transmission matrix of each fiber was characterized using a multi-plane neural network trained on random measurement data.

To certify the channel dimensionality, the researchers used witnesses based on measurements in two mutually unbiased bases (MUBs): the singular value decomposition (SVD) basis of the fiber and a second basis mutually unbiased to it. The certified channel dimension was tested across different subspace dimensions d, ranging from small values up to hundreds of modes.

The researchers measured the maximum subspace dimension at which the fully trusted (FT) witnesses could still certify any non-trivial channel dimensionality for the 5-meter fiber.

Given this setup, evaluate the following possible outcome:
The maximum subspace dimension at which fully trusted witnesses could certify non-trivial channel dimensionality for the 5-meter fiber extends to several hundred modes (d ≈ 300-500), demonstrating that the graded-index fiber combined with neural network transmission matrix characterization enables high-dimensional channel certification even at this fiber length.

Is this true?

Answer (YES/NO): NO